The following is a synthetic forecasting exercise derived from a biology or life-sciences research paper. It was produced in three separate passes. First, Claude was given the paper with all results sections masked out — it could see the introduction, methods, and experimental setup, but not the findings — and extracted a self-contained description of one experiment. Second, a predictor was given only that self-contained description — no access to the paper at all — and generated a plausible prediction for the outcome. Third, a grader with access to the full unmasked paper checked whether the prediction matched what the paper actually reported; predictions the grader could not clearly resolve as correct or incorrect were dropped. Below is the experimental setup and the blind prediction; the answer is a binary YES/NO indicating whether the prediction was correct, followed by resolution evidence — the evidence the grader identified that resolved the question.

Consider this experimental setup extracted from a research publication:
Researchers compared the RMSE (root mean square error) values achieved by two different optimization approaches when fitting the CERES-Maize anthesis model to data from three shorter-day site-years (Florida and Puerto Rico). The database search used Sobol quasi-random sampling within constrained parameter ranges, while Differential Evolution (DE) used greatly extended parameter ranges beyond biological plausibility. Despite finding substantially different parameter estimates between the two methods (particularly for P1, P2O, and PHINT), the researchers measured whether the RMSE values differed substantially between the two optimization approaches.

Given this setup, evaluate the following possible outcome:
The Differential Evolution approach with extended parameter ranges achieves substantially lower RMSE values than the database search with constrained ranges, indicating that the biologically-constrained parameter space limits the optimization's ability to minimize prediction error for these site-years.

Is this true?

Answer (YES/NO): NO